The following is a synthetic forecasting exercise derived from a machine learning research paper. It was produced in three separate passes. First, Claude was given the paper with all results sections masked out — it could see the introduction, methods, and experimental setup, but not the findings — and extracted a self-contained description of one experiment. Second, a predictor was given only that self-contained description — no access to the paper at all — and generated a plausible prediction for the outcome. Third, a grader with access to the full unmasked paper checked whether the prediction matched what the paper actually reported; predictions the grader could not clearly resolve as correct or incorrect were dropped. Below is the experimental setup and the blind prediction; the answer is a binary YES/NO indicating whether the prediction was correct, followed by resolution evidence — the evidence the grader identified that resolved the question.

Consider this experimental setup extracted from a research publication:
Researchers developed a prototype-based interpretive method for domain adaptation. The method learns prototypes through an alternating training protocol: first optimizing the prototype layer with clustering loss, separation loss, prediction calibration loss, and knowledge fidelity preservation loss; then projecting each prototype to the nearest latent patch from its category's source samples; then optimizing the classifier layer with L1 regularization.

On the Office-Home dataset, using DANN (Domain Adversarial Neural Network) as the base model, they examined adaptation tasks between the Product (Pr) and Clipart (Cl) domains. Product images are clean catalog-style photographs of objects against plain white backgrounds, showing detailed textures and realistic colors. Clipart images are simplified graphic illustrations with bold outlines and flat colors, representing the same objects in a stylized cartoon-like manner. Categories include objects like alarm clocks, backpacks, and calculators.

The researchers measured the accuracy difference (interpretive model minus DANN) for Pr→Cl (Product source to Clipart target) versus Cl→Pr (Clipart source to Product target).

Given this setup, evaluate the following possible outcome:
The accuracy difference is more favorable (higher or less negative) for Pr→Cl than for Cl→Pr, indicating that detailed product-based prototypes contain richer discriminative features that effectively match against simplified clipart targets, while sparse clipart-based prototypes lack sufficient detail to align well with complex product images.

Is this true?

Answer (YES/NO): NO